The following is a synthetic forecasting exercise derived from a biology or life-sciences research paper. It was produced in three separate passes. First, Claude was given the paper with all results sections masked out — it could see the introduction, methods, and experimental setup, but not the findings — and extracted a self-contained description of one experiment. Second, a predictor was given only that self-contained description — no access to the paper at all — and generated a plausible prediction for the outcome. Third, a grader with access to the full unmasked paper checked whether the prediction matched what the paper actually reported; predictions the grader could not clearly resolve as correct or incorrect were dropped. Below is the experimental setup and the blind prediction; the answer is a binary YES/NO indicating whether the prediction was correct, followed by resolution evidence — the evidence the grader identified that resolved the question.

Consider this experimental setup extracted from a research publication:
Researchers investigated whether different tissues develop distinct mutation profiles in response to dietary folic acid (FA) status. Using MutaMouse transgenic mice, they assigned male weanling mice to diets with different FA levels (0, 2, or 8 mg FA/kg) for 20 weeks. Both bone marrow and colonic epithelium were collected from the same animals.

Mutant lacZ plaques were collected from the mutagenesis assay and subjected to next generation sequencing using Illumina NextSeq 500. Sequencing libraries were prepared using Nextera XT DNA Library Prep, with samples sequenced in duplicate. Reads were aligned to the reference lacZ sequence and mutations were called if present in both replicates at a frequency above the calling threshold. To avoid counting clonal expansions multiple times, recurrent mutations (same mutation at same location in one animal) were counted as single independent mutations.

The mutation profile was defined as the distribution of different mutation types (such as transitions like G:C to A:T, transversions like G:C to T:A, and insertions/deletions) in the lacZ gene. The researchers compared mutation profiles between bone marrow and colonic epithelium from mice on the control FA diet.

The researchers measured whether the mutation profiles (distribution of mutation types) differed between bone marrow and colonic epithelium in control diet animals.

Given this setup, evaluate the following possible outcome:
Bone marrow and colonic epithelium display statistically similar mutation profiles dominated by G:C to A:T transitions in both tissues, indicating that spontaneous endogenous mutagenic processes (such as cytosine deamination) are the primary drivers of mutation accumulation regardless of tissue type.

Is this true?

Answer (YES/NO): NO